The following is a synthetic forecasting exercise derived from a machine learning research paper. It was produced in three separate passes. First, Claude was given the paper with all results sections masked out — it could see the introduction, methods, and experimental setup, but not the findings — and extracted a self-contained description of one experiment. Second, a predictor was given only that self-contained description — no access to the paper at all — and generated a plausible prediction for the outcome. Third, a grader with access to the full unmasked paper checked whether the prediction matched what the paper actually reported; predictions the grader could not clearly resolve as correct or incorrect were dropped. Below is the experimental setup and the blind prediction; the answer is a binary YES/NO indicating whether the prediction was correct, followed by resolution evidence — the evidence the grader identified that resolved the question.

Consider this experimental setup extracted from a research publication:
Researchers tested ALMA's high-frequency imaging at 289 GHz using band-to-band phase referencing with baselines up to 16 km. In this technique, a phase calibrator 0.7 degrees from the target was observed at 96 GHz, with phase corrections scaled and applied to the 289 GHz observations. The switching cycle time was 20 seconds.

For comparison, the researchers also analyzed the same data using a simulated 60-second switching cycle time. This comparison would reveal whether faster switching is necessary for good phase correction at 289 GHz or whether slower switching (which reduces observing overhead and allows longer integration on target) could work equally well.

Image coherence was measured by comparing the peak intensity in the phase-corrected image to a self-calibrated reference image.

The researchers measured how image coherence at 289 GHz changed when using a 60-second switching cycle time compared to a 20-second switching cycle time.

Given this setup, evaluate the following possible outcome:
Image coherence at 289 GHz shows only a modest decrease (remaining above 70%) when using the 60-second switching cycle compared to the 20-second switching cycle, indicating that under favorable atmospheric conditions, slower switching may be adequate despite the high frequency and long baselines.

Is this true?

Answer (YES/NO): YES